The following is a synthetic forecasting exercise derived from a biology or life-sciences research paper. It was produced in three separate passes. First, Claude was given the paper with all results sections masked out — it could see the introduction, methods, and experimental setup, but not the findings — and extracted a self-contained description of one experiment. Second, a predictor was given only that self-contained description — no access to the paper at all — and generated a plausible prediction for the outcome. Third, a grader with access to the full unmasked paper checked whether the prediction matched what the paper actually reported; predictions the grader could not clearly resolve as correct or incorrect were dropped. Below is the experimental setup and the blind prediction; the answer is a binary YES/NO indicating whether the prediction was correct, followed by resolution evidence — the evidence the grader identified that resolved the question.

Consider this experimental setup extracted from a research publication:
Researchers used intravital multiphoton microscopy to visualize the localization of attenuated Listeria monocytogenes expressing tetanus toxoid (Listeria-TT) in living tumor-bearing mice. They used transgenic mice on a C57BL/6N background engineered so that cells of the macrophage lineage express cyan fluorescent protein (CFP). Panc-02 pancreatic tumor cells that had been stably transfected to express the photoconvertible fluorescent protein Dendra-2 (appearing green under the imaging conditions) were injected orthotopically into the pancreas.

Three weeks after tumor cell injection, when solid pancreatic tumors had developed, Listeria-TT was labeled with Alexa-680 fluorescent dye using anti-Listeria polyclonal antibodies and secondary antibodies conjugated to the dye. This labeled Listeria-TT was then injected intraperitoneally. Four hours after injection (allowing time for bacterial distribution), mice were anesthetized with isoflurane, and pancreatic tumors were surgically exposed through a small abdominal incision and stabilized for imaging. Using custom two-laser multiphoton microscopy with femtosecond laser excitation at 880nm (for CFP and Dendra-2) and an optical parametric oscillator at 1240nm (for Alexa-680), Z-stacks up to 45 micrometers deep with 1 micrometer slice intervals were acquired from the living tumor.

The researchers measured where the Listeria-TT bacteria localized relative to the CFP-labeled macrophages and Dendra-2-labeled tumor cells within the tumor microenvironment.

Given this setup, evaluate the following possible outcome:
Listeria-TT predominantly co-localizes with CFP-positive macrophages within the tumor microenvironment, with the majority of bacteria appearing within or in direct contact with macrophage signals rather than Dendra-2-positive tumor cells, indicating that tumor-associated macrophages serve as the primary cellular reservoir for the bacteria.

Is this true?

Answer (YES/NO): NO